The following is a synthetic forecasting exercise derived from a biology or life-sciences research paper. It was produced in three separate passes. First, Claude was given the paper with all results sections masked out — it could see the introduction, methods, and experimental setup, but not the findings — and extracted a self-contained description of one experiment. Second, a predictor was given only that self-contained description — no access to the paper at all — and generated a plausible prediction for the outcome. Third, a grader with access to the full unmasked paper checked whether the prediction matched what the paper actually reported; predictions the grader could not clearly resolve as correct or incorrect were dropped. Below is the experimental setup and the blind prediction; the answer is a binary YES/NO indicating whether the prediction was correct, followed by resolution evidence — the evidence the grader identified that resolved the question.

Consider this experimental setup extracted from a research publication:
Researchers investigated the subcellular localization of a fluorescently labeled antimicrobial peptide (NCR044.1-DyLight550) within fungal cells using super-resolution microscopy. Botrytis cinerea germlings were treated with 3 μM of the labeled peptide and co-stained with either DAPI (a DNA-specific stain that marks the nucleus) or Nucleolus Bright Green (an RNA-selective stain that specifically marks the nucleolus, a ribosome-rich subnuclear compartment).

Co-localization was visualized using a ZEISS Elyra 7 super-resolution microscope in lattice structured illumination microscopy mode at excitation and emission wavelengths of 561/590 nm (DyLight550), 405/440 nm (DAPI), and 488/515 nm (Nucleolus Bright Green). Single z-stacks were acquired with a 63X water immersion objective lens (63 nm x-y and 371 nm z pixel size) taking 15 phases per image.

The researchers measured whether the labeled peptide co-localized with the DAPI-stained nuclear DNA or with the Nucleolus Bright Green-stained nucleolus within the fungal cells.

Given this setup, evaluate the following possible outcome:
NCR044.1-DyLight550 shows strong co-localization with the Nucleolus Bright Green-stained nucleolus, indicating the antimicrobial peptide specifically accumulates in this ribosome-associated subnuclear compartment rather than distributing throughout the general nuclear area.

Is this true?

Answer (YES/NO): YES